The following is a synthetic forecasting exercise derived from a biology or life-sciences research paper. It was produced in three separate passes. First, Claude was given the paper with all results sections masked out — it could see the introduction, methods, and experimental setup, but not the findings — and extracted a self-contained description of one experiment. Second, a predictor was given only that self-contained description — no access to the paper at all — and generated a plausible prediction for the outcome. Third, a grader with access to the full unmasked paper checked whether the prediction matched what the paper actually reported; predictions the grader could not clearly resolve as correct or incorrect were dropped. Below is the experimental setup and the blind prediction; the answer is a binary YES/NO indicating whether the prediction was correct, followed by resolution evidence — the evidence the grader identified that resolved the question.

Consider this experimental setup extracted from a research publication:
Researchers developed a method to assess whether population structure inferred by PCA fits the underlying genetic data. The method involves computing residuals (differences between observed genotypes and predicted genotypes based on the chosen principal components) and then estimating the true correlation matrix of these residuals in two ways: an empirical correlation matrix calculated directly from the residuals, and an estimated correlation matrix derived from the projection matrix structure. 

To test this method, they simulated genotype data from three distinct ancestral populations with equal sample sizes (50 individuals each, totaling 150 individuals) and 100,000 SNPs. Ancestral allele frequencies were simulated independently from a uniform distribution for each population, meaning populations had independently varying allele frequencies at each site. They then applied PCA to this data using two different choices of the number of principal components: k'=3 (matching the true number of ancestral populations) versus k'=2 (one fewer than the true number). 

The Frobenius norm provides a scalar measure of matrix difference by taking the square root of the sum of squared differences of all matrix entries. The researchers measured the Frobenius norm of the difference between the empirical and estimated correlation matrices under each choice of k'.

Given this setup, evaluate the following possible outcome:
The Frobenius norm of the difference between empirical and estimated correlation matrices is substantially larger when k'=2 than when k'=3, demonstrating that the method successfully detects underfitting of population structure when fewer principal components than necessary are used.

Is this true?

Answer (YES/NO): YES